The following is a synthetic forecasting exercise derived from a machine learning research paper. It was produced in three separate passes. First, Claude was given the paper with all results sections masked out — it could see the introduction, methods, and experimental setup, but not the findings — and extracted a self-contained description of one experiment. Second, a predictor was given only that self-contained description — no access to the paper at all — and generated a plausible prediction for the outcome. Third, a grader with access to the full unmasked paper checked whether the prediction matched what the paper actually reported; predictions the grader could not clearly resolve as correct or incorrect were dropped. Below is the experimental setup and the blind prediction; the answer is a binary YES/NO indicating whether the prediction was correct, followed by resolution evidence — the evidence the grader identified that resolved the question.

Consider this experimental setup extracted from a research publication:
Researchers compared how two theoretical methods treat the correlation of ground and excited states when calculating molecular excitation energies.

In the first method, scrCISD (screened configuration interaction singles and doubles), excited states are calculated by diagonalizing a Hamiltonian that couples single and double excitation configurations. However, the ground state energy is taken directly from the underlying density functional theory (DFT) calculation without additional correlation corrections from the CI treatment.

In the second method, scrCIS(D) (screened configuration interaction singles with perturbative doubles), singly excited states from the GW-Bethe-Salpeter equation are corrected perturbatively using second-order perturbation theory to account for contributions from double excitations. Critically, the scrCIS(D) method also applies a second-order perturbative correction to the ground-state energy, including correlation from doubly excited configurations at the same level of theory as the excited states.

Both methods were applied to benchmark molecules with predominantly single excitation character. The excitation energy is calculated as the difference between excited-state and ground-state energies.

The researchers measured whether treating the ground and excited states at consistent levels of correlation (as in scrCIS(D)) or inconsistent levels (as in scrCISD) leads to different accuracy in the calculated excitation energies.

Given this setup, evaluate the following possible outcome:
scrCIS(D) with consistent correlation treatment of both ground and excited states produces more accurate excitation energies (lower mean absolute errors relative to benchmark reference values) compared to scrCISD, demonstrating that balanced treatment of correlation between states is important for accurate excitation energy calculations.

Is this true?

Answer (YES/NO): YES